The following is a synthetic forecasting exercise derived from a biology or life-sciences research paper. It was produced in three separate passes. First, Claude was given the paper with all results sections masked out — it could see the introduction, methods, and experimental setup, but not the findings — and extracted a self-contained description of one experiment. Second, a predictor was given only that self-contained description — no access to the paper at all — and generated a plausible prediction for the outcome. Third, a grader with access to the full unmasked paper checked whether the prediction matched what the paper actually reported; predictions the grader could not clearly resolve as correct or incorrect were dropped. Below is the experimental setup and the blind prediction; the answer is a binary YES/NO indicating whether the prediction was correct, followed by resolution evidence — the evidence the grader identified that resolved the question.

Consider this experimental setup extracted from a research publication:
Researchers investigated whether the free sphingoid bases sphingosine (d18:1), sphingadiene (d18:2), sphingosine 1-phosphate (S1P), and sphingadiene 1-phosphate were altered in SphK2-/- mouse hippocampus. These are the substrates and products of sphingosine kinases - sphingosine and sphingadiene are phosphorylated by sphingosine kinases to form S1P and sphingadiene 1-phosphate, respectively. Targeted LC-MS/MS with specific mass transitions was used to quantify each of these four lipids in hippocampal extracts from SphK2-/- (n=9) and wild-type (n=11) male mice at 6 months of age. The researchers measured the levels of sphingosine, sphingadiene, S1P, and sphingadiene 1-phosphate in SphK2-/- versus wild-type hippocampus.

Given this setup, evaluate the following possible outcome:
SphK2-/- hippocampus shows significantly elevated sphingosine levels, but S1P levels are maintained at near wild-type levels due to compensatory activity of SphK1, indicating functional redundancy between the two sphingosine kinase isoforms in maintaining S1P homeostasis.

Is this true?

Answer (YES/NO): NO